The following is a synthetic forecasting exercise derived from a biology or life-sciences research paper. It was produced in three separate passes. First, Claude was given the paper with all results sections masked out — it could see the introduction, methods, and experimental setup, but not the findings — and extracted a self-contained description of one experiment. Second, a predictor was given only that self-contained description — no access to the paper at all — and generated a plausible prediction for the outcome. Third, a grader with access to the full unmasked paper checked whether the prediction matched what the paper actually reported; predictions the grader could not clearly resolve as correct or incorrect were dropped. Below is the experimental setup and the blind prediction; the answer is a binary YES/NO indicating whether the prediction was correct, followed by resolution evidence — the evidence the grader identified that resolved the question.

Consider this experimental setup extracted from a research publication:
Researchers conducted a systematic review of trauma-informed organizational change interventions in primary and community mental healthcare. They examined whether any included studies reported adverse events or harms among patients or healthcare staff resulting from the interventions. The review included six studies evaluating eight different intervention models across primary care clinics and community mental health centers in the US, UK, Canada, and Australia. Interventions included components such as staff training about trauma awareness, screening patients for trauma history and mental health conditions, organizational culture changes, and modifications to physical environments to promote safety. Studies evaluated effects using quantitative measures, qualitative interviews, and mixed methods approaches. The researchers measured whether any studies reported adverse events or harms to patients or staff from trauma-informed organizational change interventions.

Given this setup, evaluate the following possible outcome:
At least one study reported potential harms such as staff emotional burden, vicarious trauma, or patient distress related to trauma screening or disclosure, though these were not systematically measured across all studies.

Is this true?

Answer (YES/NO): NO